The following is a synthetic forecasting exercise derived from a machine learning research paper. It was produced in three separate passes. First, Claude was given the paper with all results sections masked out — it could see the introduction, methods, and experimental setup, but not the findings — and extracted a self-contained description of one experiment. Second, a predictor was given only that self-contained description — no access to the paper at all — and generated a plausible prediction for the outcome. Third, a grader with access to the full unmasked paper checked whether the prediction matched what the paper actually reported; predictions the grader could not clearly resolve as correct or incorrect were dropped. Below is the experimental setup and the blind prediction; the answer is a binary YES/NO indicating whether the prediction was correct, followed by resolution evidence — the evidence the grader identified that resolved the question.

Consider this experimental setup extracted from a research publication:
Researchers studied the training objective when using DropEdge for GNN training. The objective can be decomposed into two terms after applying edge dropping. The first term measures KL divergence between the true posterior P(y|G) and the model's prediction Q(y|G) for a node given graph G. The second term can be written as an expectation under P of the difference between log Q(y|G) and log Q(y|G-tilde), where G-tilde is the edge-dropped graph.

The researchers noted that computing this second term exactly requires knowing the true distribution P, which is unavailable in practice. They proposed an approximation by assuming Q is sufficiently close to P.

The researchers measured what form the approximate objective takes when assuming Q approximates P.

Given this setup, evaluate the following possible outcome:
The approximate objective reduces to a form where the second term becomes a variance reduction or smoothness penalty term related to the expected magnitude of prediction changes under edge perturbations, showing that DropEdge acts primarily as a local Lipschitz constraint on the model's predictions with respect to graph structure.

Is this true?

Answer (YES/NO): NO